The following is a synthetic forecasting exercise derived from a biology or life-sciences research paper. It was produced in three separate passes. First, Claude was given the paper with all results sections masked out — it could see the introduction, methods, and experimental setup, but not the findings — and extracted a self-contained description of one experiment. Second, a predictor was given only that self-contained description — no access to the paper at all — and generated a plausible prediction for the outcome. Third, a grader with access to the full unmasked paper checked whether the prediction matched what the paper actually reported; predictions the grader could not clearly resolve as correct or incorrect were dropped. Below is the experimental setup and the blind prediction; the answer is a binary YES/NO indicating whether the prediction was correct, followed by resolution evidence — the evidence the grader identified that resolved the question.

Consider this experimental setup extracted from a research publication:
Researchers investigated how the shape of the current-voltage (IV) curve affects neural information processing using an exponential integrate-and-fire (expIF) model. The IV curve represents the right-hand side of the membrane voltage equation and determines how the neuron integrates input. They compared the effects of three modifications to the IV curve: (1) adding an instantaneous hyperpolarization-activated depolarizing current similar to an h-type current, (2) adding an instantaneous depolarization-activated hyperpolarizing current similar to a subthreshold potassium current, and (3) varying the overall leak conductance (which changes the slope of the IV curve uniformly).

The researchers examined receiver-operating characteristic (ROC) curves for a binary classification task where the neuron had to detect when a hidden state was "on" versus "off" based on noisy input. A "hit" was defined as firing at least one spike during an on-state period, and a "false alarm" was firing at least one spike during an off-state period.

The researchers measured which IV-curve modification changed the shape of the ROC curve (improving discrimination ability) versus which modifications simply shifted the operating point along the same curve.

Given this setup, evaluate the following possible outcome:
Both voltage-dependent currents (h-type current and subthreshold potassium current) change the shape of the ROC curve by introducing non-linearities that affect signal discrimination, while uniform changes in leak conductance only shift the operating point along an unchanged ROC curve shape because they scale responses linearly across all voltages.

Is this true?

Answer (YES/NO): NO